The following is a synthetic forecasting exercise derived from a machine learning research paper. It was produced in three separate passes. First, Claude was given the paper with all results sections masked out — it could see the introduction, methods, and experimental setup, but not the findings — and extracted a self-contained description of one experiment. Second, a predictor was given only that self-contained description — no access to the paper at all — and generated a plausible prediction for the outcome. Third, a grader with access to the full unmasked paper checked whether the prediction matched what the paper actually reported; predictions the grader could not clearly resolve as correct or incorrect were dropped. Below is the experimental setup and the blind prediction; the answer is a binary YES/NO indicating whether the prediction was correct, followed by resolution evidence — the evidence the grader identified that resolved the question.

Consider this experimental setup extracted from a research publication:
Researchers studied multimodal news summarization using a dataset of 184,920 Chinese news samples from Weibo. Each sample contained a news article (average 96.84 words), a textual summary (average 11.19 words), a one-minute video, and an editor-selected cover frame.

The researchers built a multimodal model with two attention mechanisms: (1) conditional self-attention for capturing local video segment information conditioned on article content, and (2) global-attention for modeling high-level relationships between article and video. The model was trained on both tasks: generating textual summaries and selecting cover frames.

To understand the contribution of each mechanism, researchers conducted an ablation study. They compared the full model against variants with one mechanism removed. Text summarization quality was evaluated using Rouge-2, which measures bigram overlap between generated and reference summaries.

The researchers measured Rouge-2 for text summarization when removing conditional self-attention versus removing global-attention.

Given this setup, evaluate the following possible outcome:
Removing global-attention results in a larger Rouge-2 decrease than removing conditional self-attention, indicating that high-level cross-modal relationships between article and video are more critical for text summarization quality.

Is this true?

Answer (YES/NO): YES